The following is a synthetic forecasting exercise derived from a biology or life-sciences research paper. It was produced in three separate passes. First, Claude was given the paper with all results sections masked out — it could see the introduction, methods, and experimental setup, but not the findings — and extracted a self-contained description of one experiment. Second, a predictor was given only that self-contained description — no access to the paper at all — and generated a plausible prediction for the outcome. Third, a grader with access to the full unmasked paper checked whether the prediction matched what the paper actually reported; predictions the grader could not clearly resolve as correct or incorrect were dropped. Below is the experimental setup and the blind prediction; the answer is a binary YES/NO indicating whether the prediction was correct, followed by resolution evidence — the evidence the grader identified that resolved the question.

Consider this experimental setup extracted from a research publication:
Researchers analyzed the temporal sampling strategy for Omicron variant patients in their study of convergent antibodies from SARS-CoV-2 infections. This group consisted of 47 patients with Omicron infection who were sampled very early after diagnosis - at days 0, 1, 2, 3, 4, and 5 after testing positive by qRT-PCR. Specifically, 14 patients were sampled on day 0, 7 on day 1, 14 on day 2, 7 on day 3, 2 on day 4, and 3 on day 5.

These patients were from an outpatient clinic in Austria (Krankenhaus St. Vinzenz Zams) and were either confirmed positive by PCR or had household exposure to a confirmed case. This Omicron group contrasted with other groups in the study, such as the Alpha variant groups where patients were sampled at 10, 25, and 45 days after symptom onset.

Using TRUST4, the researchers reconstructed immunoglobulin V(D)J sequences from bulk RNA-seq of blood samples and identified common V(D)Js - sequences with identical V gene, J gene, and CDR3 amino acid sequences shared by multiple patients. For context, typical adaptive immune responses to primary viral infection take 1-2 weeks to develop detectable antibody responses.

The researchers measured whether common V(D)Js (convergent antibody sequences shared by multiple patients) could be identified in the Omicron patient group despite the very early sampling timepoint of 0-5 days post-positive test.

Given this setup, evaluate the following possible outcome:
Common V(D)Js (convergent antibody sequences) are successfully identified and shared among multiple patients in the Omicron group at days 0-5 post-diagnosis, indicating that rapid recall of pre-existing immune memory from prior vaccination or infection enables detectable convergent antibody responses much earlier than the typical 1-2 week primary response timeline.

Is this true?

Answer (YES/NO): NO